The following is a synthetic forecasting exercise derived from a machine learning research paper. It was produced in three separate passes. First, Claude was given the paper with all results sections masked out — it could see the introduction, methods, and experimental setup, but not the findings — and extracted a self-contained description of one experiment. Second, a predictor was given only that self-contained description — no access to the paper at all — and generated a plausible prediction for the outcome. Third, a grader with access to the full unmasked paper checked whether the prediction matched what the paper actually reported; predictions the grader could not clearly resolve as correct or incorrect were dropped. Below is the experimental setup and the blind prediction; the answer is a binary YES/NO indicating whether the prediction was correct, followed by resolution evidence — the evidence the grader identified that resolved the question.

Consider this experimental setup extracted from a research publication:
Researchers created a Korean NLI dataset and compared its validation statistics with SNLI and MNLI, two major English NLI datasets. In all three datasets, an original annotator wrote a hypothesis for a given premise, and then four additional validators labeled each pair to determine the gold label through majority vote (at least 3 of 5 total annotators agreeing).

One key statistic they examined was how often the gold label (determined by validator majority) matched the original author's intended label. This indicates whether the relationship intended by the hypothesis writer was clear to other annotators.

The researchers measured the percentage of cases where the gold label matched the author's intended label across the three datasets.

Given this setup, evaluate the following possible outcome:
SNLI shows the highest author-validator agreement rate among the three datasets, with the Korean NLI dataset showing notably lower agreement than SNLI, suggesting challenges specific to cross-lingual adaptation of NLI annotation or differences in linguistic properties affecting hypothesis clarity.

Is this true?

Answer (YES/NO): NO